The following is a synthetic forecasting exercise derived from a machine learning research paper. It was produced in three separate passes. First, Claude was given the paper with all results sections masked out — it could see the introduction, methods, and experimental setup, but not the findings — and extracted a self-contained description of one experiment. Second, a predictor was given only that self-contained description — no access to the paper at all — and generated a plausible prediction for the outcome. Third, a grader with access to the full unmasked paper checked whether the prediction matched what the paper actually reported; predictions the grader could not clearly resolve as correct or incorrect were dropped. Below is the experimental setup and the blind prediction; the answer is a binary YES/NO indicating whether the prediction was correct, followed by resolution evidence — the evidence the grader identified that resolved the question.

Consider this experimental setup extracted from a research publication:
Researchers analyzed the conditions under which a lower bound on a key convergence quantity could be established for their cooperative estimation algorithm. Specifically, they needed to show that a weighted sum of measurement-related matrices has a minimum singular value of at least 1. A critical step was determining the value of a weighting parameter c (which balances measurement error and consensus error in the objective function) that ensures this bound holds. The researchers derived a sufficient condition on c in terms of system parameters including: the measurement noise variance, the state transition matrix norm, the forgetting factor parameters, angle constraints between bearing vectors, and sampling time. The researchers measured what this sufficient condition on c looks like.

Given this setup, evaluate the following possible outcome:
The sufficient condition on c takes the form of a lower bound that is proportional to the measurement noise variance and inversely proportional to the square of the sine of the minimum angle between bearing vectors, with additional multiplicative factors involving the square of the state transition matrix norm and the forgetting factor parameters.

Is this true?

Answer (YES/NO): NO